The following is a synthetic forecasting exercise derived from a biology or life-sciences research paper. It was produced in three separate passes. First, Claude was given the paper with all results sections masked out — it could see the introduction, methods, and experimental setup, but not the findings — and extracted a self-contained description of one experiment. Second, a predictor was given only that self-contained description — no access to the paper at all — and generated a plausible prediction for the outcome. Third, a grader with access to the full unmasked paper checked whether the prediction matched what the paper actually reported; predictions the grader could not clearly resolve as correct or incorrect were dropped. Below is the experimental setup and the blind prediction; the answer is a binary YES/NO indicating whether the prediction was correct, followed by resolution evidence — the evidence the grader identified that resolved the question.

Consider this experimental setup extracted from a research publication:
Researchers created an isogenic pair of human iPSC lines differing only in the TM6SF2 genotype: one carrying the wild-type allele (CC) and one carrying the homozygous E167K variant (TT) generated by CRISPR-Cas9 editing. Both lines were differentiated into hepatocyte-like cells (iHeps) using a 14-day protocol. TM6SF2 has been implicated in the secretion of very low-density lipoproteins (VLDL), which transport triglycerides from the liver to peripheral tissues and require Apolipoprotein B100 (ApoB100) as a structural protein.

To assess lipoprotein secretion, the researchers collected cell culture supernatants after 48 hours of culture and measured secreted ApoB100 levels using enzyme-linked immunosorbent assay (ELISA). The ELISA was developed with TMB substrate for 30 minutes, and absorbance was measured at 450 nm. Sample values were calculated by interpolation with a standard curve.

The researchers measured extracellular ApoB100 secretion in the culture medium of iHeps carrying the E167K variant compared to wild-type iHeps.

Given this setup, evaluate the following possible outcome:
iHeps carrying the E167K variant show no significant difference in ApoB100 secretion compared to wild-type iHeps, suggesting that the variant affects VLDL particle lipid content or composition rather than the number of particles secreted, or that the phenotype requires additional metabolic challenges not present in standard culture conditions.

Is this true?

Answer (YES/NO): NO